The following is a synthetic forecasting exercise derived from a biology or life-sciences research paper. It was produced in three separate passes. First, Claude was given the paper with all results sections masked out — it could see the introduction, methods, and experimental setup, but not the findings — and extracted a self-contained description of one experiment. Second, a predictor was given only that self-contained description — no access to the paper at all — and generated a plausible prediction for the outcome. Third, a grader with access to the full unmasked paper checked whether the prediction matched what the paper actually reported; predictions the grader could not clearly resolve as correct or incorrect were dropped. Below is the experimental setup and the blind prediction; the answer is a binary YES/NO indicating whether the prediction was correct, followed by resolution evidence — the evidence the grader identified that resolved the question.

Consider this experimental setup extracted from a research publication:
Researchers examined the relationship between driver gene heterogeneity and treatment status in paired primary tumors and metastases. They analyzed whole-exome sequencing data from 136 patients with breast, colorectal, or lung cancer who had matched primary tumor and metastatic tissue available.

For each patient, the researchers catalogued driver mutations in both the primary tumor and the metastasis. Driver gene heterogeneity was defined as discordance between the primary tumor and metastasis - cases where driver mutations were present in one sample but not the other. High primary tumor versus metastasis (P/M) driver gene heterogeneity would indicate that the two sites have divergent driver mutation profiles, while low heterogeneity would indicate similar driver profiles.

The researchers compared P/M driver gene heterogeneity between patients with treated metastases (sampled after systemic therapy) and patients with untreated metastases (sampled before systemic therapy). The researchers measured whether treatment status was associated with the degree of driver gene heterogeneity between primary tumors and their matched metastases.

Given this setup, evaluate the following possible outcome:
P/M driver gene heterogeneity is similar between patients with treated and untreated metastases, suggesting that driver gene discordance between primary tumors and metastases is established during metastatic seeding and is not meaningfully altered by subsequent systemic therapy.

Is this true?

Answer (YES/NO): NO